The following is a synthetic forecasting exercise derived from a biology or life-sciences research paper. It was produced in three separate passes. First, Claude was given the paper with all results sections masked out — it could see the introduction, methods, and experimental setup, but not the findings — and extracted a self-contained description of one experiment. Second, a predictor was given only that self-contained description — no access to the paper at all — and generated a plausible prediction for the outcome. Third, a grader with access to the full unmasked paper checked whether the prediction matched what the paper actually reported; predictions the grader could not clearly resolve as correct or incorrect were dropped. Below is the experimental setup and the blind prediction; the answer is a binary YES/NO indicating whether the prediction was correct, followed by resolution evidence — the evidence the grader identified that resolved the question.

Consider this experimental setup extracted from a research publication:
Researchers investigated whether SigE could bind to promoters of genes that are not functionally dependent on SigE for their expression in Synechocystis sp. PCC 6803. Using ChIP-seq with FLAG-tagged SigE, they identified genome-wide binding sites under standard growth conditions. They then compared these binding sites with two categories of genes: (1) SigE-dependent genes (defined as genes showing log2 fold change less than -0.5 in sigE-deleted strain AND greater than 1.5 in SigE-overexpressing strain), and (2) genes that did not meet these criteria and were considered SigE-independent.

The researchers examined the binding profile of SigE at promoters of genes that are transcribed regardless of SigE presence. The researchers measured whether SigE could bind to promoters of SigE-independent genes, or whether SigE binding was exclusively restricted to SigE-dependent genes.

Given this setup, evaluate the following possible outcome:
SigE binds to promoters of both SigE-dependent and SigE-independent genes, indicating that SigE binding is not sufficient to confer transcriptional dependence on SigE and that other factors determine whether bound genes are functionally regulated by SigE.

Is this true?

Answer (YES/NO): YES